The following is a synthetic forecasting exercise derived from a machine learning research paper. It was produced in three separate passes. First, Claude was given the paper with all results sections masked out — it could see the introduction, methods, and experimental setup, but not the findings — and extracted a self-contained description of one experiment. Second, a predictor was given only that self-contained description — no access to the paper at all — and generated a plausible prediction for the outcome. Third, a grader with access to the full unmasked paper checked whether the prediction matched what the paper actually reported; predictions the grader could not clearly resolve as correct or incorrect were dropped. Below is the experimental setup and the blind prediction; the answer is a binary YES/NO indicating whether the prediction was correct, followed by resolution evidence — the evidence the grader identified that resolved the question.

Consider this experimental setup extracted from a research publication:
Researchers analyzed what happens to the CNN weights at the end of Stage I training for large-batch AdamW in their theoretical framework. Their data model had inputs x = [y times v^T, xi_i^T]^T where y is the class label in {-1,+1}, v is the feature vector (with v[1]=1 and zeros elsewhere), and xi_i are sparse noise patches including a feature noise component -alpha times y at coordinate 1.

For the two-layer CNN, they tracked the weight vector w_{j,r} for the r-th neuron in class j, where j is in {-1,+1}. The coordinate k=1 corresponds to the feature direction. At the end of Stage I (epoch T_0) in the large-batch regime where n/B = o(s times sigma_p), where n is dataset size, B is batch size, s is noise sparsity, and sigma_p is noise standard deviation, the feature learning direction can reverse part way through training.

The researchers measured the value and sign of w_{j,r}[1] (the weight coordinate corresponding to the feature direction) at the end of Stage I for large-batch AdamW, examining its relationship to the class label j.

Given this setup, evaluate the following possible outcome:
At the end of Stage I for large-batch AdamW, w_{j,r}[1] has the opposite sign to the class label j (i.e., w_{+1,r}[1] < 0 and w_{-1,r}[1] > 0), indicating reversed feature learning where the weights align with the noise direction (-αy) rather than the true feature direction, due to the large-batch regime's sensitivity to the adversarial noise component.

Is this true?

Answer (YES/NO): YES